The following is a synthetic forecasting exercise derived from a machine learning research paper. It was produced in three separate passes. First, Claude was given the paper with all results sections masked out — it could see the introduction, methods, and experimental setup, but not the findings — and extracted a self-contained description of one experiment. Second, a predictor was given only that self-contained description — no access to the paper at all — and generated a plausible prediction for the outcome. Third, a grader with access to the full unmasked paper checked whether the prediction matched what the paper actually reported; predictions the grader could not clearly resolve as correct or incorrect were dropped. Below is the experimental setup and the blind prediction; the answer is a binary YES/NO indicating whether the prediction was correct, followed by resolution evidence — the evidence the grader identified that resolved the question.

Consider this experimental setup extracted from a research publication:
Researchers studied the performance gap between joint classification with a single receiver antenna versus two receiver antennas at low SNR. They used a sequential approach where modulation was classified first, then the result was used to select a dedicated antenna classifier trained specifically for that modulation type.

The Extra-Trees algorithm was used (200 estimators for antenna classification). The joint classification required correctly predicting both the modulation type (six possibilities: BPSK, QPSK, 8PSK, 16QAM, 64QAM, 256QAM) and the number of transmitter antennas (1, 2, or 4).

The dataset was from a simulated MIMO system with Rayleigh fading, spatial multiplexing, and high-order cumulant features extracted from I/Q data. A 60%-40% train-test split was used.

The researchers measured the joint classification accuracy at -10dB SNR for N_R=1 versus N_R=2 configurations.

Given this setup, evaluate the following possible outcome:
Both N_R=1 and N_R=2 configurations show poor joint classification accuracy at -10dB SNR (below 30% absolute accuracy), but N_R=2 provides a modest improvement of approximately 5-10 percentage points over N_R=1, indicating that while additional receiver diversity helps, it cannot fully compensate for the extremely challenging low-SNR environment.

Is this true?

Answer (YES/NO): NO